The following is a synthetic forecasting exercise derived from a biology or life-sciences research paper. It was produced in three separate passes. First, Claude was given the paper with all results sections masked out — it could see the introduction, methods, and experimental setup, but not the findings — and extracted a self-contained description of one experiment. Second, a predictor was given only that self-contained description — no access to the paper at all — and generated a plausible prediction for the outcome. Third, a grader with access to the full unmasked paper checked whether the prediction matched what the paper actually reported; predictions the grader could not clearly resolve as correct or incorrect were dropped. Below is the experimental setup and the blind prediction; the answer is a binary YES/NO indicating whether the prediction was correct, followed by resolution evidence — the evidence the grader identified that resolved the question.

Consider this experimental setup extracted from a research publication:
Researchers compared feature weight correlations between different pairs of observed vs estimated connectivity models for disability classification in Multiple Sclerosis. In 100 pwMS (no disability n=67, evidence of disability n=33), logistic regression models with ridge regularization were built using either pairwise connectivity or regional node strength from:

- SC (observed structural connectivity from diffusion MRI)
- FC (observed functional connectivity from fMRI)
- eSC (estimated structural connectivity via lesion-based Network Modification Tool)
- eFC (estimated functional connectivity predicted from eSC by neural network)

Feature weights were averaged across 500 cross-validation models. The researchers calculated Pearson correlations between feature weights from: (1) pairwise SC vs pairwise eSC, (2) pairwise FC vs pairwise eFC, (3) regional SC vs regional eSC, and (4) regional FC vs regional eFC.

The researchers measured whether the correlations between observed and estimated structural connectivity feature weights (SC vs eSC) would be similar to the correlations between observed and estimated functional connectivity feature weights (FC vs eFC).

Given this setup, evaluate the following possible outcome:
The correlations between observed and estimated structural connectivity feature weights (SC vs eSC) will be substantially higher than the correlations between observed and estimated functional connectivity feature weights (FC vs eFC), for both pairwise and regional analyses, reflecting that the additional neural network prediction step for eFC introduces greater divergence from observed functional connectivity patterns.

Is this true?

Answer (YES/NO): NO